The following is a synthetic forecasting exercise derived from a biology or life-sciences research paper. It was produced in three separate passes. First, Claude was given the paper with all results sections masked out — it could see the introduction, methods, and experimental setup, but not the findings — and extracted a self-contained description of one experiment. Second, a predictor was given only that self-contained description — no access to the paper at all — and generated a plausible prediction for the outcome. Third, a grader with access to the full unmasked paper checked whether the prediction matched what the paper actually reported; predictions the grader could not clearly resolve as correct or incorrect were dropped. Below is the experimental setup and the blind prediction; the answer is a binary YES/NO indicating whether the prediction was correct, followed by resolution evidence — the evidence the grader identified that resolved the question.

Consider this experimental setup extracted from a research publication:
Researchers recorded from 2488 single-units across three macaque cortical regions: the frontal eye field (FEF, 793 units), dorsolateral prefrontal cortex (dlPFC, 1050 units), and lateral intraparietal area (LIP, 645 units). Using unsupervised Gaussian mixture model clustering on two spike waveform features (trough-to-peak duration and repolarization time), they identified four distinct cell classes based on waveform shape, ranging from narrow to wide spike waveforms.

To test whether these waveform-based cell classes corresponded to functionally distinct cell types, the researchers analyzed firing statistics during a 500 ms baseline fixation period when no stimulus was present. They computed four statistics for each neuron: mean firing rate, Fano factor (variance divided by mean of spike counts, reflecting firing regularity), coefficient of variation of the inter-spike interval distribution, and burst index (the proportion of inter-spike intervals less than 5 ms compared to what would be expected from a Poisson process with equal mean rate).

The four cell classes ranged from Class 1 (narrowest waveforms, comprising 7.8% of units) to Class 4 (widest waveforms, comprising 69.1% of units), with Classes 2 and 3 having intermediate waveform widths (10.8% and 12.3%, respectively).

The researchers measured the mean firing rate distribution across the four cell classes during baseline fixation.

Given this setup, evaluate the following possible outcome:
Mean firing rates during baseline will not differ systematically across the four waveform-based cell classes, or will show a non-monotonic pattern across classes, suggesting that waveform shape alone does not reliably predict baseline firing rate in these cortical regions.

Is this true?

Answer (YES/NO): NO